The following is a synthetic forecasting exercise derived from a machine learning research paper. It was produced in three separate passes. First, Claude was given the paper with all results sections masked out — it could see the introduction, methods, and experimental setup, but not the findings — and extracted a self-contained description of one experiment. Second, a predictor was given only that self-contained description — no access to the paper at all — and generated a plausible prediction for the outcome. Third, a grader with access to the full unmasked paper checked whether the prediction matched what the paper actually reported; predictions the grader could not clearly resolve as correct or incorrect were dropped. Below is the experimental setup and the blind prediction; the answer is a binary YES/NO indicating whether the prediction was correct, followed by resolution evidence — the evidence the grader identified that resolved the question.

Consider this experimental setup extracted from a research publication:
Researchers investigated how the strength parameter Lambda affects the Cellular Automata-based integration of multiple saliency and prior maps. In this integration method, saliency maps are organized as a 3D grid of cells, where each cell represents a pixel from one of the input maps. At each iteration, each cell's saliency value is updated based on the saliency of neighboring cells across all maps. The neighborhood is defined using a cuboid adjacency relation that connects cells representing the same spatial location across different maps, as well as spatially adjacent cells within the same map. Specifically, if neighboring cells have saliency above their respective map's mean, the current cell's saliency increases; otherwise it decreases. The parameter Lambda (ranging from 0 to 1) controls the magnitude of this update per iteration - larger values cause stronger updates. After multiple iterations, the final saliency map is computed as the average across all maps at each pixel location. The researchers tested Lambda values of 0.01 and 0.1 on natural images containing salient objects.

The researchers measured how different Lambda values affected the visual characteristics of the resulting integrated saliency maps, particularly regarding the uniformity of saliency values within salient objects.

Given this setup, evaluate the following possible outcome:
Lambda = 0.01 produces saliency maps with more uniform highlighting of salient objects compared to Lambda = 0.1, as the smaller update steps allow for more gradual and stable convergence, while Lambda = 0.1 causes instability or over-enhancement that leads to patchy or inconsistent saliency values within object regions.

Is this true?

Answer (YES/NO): NO